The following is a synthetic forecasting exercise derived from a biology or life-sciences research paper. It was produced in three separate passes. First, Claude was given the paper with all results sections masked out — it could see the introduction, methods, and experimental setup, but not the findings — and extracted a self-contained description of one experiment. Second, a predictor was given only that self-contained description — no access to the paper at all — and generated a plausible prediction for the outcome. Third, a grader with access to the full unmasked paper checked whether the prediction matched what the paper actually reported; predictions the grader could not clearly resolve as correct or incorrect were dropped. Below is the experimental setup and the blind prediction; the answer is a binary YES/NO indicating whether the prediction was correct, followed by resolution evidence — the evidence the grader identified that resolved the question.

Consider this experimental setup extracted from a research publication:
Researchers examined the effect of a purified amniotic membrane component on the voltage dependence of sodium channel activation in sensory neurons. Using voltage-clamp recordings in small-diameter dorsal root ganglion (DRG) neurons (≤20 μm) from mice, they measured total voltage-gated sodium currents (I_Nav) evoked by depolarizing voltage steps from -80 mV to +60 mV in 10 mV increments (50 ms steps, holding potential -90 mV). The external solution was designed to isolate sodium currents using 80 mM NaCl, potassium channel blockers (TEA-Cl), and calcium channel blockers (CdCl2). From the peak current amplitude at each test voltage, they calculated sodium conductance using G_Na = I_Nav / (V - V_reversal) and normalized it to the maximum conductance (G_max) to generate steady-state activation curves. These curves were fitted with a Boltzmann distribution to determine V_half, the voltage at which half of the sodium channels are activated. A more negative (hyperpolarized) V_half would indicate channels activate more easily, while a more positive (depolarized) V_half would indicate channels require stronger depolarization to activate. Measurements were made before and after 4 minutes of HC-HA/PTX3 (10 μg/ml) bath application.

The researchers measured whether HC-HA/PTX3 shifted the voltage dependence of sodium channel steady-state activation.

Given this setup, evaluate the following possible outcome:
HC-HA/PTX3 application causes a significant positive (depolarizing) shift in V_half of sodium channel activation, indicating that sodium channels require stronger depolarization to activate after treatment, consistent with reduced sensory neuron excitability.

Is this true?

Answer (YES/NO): NO